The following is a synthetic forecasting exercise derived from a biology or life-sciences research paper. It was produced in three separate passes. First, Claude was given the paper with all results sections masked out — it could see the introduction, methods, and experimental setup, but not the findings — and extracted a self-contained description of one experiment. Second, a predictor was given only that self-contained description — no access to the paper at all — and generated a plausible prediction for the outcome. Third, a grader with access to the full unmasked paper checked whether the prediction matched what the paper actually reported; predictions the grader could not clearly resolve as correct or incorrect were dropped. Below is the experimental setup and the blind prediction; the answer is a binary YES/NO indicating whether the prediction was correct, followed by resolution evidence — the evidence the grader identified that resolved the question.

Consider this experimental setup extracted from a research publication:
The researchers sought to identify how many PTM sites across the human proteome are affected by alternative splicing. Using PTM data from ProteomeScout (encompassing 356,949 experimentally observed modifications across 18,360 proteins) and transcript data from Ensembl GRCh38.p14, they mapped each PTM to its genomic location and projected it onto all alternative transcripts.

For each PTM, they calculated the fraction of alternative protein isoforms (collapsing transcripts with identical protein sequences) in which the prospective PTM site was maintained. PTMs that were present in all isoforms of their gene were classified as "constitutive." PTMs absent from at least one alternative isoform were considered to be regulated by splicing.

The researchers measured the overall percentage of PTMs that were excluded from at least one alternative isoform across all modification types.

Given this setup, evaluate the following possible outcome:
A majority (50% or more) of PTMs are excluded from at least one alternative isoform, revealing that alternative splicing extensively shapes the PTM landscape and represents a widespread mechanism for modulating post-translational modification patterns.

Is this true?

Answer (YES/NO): NO